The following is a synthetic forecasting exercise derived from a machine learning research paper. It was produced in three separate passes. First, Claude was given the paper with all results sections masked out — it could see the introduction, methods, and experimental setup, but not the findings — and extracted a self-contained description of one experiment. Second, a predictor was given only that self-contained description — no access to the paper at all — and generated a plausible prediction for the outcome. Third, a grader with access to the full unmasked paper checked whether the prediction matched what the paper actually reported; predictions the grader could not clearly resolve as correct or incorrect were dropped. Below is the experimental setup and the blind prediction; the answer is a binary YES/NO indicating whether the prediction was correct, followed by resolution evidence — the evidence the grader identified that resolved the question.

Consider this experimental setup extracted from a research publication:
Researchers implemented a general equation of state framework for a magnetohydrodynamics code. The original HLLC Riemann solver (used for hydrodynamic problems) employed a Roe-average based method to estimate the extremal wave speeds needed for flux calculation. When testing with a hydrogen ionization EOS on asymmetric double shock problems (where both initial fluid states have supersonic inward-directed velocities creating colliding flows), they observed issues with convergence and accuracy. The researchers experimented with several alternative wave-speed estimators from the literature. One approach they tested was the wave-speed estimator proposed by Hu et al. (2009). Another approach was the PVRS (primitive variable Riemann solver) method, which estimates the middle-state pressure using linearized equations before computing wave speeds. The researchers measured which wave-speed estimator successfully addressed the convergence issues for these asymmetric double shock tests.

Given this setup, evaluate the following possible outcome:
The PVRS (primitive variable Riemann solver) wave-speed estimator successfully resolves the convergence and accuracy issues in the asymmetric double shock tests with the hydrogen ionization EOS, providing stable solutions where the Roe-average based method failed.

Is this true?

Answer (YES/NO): NO